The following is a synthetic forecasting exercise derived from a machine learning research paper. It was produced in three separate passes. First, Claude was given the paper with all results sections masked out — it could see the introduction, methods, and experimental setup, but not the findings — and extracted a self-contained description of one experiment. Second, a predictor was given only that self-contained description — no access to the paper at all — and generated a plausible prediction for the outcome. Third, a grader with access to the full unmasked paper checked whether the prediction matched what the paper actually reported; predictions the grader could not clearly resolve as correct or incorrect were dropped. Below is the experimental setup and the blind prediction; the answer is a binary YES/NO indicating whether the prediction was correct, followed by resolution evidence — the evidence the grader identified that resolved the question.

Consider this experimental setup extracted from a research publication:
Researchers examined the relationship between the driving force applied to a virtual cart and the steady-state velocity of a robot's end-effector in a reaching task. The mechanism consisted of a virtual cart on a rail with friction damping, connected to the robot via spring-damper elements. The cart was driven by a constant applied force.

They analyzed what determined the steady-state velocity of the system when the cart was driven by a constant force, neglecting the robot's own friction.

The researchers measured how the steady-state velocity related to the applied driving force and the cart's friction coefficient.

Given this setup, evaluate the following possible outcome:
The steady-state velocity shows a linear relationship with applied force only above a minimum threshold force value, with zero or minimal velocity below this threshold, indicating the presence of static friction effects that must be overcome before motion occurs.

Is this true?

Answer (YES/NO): NO